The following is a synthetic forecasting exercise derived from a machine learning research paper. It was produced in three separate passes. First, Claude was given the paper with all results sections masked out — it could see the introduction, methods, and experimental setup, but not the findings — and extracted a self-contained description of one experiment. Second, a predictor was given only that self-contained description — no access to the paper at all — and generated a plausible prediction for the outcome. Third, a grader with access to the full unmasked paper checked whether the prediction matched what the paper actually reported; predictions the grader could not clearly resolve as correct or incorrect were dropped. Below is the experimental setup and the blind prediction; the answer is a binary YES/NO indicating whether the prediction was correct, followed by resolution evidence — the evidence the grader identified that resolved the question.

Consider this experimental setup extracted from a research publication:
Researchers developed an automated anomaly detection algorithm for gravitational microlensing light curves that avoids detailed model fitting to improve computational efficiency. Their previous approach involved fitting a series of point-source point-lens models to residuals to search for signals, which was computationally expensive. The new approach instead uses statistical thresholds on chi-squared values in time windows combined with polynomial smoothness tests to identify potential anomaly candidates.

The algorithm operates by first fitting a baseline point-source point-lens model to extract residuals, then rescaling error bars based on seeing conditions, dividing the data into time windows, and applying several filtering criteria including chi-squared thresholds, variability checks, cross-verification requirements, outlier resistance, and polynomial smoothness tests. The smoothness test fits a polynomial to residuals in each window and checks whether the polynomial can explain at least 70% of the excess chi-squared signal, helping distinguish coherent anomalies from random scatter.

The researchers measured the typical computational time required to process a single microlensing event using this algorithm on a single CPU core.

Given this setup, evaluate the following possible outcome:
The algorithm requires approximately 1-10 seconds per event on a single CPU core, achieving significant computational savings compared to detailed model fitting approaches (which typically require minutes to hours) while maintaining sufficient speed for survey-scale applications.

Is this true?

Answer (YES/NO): YES